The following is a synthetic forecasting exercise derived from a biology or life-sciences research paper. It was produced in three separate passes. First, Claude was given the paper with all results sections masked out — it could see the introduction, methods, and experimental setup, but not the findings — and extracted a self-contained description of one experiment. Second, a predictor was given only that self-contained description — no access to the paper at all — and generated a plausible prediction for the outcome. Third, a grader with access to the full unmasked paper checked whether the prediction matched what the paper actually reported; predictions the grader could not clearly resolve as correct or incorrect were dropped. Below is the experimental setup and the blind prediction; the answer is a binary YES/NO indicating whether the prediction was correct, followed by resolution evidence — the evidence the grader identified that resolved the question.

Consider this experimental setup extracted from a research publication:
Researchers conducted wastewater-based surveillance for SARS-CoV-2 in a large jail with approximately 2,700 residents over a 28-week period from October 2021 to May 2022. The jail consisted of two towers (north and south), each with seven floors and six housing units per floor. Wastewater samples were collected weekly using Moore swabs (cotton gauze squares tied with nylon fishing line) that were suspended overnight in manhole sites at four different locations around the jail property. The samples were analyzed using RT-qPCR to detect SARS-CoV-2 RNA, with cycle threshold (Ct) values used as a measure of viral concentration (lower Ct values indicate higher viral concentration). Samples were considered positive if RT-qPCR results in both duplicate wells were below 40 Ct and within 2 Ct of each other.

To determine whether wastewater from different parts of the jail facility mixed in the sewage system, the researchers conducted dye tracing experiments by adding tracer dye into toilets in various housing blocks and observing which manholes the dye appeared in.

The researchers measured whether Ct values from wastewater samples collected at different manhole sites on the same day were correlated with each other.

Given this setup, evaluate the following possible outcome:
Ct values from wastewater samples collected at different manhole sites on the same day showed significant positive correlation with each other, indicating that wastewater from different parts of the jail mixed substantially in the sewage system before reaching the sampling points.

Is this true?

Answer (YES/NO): YES